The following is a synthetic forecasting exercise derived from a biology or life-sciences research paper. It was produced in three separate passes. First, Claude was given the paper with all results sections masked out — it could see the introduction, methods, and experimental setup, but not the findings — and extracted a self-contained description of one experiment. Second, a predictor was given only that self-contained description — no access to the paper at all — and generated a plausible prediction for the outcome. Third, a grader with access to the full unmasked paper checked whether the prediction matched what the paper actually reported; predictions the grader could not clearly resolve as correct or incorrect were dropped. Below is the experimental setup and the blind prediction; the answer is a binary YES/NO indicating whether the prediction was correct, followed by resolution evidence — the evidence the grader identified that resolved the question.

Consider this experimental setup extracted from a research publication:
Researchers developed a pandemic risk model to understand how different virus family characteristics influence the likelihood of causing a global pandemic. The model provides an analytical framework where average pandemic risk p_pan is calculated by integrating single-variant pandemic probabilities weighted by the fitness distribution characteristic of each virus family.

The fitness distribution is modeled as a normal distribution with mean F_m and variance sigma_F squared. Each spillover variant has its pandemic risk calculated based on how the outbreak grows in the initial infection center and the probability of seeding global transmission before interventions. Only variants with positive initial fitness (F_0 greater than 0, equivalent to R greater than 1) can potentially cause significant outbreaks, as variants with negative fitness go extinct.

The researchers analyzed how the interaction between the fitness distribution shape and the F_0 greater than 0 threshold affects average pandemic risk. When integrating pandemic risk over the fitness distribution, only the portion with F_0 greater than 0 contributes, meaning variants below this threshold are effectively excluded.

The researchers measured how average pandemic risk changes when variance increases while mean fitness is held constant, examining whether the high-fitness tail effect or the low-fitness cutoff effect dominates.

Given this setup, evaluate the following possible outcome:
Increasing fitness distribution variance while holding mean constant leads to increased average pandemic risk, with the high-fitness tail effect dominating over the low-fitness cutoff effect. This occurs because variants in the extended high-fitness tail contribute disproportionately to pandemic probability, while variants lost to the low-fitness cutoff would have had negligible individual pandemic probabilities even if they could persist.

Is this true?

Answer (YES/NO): YES